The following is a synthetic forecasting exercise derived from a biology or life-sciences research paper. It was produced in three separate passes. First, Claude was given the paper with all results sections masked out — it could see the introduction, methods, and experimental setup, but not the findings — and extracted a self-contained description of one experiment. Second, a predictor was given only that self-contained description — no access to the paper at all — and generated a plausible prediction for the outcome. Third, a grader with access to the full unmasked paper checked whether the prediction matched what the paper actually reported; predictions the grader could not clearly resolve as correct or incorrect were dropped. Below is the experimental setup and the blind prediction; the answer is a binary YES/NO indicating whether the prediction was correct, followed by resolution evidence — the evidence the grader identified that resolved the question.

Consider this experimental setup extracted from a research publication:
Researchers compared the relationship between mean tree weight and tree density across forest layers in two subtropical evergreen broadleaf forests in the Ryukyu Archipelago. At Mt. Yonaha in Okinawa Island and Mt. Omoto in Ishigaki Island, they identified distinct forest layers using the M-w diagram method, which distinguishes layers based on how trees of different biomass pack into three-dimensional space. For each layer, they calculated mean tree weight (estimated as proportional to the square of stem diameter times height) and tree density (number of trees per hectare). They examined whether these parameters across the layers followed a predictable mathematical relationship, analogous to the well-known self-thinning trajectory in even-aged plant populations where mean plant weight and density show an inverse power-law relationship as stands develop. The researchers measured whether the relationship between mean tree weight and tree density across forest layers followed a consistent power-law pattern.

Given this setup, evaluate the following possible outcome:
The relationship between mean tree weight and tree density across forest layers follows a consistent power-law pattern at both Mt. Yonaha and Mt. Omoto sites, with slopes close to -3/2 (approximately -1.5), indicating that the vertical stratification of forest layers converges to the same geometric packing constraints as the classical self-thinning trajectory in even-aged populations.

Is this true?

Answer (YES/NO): YES